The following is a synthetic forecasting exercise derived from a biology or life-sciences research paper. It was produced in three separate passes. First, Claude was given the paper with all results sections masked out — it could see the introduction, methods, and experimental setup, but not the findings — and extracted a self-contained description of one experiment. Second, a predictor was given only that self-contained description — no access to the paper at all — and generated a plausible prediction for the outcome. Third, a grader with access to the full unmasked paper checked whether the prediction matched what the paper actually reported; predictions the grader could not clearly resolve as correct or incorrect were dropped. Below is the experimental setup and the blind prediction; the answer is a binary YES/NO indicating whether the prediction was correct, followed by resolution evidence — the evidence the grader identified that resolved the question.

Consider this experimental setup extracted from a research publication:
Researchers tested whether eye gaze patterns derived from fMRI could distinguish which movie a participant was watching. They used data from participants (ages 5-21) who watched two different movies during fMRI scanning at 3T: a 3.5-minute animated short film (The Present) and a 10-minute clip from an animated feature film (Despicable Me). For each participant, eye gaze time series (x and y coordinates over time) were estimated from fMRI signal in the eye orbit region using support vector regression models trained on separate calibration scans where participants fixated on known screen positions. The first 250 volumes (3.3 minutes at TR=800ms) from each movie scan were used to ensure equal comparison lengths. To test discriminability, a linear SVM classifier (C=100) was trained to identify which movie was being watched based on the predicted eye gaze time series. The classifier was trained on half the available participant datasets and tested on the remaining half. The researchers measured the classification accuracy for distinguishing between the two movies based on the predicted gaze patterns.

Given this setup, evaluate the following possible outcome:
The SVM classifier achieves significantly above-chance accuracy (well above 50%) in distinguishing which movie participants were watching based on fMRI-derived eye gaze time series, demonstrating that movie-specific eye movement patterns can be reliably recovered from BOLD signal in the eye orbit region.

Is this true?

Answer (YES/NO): YES